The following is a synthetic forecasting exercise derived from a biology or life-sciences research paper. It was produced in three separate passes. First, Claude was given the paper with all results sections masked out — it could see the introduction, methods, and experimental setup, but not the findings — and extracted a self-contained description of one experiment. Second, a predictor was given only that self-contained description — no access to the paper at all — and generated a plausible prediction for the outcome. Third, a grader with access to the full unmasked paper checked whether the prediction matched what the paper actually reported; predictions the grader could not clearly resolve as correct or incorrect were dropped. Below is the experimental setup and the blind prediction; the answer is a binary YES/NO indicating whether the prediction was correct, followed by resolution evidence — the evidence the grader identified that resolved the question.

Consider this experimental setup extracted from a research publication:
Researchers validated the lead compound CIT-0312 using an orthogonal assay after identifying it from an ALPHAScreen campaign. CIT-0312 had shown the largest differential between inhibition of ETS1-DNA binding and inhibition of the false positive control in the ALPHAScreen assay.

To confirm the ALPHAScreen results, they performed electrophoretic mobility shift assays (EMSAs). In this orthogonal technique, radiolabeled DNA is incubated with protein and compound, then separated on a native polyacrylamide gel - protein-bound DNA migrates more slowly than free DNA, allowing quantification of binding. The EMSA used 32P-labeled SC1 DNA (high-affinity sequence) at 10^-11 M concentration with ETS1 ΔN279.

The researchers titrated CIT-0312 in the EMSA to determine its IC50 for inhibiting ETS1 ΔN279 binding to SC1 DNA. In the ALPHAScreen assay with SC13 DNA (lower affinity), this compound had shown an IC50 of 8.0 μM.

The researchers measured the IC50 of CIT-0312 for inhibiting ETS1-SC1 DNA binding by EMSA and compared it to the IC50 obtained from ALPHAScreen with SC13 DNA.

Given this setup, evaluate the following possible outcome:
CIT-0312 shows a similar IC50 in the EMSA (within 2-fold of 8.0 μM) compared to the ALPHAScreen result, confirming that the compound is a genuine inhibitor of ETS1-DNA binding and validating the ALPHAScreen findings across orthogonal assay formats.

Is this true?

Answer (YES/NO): NO